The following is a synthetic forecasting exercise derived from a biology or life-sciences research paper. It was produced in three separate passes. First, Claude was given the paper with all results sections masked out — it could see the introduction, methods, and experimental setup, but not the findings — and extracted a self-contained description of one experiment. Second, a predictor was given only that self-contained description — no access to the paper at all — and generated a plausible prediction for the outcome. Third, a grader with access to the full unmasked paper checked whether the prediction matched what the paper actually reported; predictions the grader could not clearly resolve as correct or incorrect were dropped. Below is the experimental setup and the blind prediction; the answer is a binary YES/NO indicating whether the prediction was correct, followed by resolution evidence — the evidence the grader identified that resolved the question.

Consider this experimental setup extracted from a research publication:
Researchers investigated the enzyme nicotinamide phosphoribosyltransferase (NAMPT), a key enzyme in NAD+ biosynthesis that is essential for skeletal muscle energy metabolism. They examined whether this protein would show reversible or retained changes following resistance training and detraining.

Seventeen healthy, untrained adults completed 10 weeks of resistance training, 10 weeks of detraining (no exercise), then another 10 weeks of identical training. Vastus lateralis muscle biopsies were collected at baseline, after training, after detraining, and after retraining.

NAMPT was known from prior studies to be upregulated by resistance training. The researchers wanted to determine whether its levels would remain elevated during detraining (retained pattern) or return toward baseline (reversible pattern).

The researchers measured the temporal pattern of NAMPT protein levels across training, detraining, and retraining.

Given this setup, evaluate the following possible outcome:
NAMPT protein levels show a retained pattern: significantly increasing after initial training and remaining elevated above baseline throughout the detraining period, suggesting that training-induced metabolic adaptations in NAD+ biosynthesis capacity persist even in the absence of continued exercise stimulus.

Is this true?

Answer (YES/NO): NO